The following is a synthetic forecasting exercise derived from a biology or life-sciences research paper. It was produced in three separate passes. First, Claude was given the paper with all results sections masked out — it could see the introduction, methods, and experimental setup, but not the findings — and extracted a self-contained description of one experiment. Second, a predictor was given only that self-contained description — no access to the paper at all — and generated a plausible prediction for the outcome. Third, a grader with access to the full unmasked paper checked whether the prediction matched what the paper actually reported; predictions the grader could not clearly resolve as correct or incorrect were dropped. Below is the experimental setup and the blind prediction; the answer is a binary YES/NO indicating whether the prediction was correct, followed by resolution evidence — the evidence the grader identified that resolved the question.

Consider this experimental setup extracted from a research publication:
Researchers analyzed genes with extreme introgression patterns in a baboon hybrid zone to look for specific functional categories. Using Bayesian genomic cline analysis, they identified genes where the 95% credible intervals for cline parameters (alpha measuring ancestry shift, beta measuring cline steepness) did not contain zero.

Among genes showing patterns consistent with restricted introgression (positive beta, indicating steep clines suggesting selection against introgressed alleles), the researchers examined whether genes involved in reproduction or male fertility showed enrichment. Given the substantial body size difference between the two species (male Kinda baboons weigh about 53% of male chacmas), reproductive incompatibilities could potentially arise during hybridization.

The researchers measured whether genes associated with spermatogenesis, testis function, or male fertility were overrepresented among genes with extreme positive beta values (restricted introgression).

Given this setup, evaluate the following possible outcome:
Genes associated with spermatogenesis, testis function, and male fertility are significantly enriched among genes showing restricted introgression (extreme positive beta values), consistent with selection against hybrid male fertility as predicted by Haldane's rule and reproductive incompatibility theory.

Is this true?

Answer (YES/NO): NO